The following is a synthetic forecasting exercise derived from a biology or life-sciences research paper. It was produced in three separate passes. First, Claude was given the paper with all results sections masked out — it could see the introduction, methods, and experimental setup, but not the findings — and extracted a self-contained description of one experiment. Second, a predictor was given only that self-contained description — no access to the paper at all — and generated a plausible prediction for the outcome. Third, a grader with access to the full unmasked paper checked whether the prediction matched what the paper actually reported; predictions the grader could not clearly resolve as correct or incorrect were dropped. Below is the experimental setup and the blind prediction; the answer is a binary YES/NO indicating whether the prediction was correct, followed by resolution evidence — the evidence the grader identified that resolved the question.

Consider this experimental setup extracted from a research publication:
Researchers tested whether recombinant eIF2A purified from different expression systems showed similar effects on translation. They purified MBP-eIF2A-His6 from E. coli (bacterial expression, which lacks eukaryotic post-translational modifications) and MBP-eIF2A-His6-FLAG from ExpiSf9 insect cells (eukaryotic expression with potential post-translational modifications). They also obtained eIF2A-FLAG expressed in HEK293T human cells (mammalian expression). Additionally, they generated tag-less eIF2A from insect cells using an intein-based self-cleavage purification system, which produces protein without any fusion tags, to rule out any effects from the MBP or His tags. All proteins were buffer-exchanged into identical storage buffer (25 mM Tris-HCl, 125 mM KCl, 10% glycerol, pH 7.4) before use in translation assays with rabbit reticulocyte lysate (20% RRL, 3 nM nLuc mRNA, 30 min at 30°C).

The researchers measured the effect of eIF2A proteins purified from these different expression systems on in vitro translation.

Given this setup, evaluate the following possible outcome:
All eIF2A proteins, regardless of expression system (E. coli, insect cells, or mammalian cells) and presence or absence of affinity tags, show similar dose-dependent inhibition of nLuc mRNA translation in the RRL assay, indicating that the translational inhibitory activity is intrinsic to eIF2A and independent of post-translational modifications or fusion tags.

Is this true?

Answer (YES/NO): YES